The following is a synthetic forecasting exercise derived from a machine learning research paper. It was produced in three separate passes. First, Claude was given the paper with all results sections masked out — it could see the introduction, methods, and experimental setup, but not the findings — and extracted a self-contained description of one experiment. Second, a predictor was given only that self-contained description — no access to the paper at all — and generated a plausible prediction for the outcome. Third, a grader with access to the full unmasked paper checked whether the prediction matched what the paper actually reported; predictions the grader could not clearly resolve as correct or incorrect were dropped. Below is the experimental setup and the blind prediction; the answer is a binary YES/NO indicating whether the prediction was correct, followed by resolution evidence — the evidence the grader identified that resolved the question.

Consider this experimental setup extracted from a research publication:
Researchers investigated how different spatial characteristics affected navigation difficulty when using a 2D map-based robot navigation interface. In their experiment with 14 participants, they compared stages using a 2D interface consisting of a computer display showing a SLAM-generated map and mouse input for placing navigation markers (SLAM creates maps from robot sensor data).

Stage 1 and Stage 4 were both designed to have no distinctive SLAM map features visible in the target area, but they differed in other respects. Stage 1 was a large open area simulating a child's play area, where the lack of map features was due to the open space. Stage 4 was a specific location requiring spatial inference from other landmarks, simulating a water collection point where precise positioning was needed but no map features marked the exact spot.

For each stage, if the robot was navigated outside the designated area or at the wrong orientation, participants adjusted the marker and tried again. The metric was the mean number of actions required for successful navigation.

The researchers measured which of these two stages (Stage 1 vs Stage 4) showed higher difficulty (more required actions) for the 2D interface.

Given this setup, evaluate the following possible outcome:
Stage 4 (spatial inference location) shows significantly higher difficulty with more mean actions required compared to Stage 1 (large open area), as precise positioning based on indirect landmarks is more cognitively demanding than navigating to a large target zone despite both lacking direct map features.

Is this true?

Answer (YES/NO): NO